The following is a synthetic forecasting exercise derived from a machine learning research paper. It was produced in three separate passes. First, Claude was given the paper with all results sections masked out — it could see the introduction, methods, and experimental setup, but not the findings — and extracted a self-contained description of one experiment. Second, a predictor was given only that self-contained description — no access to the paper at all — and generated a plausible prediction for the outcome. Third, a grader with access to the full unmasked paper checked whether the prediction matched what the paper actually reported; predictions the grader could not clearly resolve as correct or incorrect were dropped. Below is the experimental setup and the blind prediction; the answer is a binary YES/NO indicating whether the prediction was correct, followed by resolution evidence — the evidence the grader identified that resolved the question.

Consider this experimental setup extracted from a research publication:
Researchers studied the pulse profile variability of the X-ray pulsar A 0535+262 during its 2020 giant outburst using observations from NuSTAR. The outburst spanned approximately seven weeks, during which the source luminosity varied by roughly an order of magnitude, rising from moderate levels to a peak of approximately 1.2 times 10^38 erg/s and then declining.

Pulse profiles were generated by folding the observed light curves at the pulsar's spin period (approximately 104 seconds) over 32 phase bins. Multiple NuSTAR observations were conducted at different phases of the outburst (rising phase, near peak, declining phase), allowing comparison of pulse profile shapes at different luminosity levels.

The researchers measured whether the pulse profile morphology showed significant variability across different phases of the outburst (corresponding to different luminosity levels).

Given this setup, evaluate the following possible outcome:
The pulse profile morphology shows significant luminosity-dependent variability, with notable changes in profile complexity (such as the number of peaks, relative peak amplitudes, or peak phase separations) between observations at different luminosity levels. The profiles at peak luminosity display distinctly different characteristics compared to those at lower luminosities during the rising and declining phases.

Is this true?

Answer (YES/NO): YES